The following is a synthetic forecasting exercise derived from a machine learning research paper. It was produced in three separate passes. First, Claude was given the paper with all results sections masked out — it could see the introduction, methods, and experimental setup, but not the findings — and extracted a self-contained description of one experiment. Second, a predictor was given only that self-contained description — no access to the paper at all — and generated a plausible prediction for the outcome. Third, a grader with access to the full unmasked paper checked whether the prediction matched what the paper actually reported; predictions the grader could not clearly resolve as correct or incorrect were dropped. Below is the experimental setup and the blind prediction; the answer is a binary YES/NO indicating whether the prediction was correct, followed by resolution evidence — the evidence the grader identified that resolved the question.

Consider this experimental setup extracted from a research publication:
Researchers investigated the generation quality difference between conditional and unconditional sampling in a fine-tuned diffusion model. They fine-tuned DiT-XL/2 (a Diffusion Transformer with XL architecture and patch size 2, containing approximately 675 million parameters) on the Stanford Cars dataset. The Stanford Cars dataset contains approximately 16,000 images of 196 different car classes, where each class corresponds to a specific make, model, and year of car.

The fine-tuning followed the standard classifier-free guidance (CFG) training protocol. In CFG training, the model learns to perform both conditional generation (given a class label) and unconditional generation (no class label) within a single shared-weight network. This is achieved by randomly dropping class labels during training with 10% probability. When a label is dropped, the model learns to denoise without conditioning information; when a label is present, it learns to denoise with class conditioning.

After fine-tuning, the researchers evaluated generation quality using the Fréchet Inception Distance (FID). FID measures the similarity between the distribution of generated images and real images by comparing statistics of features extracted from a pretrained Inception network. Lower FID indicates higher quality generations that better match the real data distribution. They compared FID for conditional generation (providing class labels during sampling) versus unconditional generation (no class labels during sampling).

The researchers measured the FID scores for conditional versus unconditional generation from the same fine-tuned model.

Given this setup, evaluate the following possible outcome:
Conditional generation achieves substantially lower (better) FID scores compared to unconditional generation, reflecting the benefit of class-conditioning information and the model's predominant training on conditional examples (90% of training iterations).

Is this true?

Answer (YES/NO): YES